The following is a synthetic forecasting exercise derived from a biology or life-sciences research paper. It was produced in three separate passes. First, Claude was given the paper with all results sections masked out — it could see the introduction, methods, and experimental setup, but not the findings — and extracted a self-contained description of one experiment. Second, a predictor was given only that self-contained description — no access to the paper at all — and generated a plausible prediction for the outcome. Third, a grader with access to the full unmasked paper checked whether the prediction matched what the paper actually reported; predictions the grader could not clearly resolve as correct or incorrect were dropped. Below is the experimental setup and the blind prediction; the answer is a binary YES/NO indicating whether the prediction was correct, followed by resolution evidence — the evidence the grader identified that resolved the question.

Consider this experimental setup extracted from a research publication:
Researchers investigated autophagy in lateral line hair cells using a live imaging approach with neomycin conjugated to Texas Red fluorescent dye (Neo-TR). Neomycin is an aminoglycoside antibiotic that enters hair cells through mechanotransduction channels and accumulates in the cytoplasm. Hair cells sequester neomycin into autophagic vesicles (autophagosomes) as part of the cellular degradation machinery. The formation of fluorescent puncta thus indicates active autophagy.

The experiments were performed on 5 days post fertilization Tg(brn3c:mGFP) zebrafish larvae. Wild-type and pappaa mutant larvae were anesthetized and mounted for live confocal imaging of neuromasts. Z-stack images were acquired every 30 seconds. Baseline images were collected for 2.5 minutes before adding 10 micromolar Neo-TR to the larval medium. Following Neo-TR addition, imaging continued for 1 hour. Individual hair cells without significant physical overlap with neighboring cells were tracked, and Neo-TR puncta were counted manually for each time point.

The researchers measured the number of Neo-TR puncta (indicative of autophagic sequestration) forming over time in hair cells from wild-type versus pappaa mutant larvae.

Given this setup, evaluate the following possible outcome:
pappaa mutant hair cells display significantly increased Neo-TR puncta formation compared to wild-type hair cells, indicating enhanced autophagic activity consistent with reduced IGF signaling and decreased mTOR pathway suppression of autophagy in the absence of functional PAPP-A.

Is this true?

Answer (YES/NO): NO